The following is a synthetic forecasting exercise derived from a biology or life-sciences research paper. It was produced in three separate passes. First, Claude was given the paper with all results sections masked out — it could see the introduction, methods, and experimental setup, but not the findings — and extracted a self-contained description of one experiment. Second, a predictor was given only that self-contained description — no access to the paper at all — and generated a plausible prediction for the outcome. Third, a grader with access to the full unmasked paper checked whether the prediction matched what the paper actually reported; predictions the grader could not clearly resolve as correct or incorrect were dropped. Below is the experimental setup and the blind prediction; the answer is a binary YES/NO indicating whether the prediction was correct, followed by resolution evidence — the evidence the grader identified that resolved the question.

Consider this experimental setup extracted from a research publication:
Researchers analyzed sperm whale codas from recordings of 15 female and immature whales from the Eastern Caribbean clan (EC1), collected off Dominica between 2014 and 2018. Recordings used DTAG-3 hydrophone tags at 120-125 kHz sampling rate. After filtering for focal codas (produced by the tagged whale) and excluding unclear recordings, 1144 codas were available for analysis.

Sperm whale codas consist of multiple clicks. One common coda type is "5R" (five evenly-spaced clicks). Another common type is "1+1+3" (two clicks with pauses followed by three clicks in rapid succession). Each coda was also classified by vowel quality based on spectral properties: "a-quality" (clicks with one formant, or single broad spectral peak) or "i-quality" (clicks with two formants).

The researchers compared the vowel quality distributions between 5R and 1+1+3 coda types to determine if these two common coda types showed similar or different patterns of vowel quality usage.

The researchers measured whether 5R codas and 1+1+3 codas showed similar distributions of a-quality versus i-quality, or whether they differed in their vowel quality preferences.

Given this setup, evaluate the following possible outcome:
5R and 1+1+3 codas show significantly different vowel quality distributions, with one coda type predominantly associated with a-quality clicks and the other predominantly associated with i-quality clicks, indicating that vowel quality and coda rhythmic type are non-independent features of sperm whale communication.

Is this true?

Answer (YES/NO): NO